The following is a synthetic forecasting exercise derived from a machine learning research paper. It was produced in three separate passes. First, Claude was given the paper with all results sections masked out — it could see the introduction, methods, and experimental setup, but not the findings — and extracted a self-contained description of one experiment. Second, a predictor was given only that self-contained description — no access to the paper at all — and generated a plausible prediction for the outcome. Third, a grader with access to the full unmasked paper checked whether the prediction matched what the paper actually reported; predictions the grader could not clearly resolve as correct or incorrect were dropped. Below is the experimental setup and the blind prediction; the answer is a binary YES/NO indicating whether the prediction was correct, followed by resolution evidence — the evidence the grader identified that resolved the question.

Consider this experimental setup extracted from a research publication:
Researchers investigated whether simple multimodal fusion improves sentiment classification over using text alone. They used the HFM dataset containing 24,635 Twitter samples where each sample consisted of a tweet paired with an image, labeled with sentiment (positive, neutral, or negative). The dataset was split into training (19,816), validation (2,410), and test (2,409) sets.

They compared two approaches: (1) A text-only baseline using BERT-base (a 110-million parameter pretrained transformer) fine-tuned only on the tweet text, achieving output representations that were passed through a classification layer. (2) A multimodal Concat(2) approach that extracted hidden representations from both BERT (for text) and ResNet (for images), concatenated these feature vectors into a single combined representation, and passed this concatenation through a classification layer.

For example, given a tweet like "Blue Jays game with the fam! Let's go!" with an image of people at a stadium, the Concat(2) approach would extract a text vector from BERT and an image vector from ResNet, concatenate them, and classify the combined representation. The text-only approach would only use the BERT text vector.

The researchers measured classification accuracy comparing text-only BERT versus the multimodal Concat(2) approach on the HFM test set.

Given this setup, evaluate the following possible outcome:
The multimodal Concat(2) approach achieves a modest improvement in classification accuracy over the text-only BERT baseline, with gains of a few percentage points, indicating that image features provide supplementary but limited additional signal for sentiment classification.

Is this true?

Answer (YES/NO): NO